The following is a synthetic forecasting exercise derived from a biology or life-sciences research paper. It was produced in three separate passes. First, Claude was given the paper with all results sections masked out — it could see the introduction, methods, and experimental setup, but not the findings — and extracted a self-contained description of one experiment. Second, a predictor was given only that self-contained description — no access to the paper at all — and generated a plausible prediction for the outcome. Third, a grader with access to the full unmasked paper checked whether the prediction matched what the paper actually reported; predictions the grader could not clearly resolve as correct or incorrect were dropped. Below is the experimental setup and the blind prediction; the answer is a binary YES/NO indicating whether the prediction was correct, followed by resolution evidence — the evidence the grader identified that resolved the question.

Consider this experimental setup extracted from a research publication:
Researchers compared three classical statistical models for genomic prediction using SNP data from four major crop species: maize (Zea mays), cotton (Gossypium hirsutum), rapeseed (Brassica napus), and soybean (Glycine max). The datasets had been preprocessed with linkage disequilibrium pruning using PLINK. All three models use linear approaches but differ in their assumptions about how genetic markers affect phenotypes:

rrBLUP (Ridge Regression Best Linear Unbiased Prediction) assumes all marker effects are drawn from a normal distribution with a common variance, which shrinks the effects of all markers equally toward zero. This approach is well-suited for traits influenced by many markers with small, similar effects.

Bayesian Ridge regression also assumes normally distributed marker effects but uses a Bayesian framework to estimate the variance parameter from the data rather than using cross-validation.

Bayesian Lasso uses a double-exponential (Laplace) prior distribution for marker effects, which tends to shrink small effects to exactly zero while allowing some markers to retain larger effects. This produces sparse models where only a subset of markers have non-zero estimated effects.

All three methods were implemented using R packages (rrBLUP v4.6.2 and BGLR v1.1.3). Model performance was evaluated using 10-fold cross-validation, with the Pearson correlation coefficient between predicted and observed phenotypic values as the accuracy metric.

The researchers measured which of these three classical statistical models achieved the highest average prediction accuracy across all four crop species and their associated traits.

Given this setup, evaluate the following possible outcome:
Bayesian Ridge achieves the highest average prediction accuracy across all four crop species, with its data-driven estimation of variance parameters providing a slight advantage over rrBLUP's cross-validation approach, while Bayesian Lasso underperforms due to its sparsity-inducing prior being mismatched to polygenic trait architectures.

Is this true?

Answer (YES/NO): NO